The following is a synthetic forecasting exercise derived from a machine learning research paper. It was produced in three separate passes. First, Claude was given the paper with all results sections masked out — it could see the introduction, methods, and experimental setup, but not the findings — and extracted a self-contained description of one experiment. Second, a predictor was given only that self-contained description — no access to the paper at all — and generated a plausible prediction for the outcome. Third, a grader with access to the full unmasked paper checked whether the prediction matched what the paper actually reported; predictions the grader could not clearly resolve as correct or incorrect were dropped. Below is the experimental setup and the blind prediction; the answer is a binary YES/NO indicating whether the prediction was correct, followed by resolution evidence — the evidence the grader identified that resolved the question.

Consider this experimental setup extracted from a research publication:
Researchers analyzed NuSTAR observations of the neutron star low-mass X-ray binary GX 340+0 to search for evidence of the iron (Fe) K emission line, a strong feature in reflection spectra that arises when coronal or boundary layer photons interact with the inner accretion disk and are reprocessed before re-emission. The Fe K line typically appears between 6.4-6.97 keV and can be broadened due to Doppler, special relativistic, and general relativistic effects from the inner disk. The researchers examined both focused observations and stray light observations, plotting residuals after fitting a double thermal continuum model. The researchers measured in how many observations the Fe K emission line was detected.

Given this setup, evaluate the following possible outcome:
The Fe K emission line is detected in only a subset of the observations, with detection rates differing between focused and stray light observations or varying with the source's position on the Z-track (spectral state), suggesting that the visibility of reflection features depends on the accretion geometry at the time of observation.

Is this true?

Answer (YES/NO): NO